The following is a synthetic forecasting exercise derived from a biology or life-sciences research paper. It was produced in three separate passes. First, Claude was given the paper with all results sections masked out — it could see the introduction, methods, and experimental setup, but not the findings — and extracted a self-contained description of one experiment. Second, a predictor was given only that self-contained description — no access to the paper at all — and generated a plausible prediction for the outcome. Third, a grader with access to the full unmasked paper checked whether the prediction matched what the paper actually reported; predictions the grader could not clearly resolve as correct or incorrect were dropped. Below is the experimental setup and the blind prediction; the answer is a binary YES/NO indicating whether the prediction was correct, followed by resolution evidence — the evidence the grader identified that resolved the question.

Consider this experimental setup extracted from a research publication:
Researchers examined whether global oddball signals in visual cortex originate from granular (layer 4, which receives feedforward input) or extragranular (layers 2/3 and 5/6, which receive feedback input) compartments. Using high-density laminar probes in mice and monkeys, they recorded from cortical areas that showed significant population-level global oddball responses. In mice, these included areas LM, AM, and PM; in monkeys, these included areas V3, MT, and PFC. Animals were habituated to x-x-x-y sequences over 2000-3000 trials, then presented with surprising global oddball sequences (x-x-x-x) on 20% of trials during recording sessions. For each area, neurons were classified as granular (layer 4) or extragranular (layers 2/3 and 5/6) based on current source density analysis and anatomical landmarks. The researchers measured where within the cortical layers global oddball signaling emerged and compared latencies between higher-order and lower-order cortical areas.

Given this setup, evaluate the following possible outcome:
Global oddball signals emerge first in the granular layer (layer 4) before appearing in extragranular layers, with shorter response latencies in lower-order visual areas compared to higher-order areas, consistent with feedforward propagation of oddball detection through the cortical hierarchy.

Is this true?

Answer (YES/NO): NO